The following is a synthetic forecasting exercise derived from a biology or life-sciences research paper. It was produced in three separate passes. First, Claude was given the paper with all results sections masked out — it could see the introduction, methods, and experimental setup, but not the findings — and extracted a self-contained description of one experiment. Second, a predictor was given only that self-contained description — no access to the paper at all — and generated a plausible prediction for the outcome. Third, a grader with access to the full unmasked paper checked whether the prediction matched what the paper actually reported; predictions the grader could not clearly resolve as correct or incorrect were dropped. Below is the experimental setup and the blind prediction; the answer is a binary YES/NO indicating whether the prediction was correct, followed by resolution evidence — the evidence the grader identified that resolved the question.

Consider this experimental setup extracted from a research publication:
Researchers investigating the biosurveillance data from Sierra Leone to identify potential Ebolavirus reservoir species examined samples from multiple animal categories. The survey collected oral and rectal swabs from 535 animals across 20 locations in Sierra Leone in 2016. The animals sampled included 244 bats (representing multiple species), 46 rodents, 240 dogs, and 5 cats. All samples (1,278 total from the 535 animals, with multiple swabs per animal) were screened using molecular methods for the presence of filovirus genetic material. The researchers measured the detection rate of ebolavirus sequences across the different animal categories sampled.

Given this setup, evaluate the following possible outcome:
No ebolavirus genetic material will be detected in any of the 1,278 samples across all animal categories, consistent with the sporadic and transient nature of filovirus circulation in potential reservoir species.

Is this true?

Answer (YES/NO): NO